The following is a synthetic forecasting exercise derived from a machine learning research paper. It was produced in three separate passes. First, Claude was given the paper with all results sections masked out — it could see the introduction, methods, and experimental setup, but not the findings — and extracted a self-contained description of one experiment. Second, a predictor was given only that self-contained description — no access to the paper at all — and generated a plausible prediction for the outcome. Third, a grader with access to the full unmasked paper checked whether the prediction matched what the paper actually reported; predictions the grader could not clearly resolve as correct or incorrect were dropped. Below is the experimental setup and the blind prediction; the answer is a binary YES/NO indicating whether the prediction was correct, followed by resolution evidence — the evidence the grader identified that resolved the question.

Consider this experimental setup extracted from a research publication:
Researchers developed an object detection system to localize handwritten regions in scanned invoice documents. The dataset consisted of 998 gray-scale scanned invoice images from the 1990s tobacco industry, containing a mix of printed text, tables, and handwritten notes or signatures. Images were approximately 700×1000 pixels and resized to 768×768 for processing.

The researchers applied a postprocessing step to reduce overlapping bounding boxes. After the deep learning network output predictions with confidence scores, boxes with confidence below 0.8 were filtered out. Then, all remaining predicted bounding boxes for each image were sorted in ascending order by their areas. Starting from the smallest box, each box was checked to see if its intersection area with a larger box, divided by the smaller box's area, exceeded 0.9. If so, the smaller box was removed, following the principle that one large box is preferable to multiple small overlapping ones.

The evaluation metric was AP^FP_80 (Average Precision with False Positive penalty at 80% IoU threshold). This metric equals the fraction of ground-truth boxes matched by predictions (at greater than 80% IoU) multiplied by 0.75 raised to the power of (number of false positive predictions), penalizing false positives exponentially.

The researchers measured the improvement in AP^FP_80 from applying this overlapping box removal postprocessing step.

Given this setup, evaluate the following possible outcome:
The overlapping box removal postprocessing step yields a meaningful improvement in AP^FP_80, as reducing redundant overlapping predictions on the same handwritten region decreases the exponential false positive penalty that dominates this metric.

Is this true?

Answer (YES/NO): NO